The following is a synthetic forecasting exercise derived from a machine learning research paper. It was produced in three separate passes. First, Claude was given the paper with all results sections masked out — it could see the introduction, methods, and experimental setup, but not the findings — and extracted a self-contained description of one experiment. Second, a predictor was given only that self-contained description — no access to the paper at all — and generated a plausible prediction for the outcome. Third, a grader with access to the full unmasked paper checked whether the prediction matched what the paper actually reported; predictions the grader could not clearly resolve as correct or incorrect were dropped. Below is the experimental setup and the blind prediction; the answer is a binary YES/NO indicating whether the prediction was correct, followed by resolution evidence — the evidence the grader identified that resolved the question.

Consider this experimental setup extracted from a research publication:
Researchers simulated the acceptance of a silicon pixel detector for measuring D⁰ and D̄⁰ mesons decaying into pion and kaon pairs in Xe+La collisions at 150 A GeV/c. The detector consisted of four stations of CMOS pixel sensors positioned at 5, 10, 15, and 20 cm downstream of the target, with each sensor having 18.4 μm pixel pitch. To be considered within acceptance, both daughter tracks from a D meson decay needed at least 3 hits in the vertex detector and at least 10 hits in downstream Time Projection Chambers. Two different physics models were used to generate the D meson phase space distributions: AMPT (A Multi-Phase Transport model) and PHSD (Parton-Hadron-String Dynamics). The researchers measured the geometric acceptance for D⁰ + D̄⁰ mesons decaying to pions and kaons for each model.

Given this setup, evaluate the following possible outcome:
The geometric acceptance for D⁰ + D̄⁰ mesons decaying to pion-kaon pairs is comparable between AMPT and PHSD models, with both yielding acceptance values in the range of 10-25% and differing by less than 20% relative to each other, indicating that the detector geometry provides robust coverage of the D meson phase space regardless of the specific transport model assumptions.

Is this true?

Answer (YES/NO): NO